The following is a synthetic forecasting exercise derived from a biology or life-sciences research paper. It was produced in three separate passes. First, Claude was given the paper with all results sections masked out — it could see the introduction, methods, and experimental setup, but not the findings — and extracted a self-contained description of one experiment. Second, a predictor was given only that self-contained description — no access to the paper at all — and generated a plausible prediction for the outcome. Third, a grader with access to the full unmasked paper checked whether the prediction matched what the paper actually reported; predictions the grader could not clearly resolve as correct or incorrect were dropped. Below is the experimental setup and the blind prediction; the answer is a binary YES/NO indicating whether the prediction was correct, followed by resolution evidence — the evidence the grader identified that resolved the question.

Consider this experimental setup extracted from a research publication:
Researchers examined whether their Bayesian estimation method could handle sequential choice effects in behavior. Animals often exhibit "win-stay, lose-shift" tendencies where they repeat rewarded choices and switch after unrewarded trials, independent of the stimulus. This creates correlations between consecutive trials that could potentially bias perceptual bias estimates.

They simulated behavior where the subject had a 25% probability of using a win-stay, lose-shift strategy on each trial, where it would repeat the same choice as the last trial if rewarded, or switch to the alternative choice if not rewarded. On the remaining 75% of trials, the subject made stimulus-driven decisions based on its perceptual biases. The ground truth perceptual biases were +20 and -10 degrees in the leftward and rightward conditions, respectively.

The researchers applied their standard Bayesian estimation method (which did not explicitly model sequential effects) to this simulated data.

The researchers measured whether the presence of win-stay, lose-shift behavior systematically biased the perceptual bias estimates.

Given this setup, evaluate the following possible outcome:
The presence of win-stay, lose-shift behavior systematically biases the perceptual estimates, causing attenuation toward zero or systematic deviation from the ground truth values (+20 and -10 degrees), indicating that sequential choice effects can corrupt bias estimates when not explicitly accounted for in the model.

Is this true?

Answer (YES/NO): NO